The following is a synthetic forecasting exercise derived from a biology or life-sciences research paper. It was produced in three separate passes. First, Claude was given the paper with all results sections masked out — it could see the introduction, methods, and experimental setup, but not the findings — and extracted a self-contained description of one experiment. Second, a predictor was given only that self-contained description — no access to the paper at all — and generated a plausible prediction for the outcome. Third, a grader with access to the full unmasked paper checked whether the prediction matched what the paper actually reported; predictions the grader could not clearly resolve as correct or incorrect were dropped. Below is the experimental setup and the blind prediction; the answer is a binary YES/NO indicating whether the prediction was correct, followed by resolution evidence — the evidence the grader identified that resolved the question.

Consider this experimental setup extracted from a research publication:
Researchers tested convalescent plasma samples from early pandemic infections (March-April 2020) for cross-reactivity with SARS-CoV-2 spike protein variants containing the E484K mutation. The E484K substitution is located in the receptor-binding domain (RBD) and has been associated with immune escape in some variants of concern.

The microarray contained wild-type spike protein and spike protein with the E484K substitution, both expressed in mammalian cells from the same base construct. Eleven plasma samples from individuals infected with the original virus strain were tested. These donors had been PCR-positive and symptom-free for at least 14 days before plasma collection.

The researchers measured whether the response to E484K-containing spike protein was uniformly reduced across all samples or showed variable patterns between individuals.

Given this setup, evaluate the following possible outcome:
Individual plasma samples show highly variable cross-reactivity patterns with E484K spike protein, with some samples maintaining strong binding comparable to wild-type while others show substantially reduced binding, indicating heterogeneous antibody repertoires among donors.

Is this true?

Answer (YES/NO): YES